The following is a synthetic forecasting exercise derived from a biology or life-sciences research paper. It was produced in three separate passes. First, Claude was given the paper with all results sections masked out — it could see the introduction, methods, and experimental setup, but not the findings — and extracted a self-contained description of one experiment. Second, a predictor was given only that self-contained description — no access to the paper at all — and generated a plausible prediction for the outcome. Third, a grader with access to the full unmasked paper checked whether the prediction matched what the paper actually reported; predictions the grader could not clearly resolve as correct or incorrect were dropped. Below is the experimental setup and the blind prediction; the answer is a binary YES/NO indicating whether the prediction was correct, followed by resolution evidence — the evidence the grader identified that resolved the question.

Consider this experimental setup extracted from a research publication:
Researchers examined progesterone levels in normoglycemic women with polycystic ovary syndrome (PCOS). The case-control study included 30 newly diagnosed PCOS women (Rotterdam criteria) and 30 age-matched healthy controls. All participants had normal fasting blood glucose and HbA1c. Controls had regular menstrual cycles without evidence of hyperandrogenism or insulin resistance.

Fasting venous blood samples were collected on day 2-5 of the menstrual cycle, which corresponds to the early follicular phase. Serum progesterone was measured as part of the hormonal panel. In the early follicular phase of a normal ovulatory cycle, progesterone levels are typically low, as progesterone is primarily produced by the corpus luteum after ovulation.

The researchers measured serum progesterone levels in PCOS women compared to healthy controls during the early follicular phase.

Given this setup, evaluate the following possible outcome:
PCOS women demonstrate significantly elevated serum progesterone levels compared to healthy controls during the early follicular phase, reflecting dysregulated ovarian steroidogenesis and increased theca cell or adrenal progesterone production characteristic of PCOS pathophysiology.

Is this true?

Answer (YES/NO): NO